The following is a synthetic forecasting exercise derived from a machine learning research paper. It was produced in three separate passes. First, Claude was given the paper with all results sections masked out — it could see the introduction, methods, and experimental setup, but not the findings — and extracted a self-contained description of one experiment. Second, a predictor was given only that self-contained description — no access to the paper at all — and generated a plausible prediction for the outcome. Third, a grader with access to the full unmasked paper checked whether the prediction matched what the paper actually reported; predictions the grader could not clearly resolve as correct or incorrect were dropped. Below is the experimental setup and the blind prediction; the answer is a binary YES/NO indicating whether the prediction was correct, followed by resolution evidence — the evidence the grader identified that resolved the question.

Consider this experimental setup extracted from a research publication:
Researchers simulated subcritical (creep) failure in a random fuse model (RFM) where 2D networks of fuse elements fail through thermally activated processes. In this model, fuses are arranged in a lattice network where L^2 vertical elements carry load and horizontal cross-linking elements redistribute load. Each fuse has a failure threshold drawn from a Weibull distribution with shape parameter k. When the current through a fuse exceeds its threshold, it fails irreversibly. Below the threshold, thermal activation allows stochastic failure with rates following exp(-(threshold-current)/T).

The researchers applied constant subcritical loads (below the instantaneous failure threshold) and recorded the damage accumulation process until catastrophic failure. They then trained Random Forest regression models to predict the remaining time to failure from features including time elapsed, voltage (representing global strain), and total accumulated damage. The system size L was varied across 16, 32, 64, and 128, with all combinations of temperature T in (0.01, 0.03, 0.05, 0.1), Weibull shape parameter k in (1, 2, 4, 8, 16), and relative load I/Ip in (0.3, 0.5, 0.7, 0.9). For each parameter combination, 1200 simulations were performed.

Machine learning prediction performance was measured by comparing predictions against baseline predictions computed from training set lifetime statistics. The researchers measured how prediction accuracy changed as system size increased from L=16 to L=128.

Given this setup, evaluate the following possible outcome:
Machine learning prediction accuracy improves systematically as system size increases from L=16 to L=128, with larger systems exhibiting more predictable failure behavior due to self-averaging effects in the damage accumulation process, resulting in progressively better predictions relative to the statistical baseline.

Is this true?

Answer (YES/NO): YES